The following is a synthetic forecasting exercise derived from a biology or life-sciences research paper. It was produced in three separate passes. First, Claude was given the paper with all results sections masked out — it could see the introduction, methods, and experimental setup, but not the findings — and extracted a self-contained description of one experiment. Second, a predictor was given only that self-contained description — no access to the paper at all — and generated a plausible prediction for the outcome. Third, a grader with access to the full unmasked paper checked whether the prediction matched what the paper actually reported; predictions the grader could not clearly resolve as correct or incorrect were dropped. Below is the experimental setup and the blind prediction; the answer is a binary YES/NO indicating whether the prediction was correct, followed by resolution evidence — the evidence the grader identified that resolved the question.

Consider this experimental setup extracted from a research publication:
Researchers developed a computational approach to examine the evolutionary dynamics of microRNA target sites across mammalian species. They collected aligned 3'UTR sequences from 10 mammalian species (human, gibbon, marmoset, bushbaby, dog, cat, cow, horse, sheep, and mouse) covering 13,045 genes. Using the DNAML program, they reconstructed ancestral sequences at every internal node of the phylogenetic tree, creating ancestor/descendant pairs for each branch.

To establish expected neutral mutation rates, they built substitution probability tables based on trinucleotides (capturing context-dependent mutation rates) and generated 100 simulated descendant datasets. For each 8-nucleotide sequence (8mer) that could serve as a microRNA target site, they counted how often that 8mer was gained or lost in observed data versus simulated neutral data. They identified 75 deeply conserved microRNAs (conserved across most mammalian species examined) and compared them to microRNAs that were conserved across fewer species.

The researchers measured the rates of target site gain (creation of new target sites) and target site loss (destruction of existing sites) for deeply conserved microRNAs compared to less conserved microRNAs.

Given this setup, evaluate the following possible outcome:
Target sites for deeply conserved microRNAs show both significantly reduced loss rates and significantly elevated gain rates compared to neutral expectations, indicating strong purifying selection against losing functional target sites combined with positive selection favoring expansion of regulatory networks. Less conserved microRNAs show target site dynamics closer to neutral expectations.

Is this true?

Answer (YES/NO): NO